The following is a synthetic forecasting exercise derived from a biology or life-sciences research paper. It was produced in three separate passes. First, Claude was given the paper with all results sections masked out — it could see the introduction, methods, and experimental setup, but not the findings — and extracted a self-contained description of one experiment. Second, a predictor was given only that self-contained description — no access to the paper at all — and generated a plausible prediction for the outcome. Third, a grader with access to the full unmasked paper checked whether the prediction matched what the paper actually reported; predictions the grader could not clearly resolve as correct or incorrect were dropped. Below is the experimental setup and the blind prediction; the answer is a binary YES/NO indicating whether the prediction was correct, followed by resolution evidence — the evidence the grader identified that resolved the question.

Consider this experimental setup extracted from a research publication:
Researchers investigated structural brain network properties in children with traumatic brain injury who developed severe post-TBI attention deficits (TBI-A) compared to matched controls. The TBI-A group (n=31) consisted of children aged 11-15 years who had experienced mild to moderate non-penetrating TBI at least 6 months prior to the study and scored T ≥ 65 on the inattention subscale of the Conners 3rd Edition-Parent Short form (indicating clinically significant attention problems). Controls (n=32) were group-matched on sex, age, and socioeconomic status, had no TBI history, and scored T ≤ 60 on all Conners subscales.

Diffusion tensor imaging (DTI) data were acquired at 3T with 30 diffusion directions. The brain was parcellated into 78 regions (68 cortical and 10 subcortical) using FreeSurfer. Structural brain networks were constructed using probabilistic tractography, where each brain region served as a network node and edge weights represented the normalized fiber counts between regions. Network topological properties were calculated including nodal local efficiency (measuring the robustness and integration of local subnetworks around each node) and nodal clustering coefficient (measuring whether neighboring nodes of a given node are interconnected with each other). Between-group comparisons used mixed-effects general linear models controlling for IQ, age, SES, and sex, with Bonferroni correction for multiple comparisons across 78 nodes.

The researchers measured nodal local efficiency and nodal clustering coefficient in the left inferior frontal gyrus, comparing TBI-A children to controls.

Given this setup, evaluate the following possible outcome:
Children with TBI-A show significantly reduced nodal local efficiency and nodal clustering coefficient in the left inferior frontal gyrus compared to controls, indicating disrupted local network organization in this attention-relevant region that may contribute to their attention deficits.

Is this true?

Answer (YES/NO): NO